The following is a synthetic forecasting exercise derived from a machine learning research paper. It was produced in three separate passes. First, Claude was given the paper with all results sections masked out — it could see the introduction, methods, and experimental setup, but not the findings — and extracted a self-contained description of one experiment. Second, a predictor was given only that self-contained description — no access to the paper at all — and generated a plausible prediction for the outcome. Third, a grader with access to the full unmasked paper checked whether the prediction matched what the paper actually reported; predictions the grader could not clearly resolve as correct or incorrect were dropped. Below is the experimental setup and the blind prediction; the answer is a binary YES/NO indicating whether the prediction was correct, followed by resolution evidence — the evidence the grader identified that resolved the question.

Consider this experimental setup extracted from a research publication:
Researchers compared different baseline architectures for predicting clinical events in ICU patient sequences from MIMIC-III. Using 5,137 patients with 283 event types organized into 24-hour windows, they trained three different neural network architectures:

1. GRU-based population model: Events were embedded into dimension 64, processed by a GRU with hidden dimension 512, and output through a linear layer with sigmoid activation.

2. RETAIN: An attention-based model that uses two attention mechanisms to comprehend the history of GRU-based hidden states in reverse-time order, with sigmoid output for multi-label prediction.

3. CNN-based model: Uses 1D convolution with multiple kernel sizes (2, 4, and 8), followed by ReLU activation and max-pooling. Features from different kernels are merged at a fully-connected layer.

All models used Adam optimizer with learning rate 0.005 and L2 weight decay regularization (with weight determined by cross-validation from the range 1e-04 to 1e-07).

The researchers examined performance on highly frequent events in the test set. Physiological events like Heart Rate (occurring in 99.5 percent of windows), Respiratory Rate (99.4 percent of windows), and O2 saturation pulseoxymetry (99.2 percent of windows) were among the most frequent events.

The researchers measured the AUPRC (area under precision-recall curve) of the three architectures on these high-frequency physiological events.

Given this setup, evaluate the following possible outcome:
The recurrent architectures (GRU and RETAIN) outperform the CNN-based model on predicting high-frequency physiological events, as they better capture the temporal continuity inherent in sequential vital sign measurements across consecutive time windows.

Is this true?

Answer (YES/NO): YES